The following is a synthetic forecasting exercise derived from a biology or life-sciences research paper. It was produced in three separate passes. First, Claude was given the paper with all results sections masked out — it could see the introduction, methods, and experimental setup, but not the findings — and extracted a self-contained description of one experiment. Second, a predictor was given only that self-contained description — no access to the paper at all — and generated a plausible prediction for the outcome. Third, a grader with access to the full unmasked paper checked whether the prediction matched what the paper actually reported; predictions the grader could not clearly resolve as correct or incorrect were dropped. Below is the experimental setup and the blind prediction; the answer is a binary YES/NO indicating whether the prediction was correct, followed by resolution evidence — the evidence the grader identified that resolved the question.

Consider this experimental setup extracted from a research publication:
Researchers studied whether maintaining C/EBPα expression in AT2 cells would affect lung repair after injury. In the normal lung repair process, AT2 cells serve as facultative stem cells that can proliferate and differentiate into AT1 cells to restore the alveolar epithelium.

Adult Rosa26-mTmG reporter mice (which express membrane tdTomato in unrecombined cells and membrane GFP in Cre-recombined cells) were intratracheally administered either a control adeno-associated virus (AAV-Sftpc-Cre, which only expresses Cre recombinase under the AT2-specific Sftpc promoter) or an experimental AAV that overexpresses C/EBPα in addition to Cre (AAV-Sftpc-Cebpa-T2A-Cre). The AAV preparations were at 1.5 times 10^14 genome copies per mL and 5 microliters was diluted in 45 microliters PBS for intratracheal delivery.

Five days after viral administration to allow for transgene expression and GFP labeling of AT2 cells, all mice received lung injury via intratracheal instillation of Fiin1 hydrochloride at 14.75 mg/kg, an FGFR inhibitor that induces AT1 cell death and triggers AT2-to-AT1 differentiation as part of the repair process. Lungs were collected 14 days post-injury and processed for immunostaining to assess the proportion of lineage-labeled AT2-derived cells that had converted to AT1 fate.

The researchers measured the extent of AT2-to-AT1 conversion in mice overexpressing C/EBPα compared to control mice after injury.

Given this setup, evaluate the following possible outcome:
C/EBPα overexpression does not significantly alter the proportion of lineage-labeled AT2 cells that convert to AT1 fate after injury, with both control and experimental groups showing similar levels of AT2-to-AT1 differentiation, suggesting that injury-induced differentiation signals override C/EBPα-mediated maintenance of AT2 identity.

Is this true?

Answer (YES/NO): NO